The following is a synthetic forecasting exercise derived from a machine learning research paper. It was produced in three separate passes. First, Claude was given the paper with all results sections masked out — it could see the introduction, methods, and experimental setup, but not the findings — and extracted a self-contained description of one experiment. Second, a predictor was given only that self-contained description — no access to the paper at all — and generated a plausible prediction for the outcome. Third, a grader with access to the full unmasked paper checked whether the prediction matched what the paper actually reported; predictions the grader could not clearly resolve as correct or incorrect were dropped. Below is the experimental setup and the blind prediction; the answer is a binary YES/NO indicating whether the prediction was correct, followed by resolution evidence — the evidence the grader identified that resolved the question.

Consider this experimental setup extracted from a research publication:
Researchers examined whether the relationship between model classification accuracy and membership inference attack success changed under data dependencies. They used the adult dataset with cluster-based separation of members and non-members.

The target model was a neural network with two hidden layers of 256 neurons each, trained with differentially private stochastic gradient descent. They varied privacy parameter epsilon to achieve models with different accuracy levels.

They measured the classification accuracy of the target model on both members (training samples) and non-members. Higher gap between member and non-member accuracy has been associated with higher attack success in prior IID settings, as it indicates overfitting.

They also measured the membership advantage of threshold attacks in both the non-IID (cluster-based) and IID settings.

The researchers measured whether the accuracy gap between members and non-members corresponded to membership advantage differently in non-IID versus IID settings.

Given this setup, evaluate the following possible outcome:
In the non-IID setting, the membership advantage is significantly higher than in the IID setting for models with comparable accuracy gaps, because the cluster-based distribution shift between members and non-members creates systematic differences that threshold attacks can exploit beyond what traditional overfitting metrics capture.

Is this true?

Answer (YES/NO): YES